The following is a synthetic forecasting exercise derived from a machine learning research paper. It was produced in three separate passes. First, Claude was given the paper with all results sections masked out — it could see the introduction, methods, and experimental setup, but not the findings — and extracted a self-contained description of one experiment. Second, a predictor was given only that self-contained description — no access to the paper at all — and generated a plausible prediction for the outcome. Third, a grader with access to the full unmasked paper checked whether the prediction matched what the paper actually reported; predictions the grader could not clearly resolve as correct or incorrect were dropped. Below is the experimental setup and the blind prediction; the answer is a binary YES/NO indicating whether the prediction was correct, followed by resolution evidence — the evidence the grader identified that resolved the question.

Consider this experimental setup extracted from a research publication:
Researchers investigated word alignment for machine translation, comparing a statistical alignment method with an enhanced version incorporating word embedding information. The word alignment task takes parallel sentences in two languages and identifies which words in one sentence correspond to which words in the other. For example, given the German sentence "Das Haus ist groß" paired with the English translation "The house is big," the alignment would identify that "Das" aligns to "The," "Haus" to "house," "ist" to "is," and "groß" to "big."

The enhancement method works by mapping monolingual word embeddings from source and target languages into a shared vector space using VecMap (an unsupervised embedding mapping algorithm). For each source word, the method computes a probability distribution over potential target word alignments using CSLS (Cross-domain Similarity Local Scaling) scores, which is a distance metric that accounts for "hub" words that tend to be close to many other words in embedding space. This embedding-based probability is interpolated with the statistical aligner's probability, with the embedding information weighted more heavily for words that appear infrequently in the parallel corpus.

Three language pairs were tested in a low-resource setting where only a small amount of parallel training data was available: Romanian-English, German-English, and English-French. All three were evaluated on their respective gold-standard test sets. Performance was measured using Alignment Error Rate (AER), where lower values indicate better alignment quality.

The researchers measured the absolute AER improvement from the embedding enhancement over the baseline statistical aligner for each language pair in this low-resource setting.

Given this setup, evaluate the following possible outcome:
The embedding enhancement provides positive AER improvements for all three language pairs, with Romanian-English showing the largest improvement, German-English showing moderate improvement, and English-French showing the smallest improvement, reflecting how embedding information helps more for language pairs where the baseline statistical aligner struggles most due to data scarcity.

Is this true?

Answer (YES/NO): NO